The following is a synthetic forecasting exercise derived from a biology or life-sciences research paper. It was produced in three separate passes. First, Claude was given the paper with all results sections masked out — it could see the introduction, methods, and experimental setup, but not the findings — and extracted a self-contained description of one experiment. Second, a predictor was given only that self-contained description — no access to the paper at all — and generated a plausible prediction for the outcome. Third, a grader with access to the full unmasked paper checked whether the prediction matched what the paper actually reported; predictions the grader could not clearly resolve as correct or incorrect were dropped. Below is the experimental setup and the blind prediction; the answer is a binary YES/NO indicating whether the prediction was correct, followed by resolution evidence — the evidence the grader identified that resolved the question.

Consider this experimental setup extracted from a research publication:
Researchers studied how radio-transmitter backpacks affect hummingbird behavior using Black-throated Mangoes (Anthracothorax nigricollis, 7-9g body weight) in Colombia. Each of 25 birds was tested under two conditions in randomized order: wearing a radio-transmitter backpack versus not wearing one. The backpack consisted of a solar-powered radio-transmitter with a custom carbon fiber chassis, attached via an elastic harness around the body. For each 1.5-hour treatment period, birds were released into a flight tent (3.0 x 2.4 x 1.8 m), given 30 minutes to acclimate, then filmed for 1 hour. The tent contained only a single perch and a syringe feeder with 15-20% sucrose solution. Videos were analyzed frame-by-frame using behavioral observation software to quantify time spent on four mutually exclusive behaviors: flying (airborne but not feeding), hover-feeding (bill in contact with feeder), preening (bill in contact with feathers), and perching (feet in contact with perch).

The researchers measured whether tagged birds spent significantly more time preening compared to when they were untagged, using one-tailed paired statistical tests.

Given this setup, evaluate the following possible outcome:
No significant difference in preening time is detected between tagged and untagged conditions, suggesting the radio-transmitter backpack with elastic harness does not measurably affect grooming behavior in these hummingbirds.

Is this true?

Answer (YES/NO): YES